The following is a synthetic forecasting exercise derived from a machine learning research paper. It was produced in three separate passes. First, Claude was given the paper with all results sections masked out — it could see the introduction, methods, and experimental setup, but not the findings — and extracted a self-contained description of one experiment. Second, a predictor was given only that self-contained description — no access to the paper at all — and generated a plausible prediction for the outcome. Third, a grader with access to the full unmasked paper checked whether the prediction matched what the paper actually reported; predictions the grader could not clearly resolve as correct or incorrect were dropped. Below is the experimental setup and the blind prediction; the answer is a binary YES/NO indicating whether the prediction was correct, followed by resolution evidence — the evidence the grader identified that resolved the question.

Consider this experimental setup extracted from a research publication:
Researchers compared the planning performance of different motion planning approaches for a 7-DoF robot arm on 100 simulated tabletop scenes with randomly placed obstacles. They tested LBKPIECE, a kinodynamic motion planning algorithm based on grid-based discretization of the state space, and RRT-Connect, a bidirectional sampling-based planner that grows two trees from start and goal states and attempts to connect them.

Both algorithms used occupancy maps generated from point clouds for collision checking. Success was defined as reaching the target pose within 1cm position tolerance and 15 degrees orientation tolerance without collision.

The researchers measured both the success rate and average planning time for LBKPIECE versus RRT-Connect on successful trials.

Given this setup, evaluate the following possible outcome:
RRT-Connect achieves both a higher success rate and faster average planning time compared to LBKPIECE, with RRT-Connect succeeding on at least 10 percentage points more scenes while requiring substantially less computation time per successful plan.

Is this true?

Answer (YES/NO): YES